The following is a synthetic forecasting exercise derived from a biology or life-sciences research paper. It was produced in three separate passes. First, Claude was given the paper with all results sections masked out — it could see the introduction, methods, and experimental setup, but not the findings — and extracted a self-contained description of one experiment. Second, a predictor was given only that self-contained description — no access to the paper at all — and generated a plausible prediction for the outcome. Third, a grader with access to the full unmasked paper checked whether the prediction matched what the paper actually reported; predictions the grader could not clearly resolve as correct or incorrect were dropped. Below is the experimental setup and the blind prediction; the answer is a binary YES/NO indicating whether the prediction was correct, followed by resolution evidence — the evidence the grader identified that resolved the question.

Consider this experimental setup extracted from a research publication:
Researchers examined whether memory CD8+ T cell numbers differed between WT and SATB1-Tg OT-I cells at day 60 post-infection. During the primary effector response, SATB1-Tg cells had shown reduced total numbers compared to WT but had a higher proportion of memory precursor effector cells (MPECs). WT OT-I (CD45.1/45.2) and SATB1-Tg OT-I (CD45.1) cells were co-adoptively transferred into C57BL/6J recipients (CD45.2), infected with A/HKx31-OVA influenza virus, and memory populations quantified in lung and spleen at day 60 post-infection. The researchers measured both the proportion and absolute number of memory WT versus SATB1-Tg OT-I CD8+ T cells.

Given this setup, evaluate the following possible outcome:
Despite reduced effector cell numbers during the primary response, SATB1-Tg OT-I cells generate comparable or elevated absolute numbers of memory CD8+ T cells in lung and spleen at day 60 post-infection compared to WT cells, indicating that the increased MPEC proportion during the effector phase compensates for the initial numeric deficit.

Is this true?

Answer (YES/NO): YES